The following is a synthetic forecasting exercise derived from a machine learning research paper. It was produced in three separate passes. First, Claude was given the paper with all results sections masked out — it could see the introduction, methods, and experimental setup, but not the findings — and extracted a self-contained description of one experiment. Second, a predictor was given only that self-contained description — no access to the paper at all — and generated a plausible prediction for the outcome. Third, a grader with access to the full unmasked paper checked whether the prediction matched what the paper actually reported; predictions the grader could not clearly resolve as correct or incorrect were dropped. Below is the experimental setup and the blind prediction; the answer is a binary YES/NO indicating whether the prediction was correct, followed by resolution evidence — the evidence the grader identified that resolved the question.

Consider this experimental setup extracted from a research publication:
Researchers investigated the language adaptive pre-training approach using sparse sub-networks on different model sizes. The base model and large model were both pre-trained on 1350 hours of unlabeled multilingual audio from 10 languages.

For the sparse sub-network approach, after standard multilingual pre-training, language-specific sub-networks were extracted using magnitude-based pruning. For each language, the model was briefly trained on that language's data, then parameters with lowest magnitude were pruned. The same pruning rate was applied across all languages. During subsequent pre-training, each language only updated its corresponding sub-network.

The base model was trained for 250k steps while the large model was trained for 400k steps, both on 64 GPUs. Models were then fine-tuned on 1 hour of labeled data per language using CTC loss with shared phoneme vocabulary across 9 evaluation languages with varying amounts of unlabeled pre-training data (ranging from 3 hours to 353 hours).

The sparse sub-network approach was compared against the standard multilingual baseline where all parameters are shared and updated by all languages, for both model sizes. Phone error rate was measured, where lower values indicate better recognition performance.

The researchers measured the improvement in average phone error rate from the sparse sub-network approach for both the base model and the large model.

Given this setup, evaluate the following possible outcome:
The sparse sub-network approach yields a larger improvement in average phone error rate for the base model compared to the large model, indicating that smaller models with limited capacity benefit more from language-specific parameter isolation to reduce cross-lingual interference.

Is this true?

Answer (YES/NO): YES